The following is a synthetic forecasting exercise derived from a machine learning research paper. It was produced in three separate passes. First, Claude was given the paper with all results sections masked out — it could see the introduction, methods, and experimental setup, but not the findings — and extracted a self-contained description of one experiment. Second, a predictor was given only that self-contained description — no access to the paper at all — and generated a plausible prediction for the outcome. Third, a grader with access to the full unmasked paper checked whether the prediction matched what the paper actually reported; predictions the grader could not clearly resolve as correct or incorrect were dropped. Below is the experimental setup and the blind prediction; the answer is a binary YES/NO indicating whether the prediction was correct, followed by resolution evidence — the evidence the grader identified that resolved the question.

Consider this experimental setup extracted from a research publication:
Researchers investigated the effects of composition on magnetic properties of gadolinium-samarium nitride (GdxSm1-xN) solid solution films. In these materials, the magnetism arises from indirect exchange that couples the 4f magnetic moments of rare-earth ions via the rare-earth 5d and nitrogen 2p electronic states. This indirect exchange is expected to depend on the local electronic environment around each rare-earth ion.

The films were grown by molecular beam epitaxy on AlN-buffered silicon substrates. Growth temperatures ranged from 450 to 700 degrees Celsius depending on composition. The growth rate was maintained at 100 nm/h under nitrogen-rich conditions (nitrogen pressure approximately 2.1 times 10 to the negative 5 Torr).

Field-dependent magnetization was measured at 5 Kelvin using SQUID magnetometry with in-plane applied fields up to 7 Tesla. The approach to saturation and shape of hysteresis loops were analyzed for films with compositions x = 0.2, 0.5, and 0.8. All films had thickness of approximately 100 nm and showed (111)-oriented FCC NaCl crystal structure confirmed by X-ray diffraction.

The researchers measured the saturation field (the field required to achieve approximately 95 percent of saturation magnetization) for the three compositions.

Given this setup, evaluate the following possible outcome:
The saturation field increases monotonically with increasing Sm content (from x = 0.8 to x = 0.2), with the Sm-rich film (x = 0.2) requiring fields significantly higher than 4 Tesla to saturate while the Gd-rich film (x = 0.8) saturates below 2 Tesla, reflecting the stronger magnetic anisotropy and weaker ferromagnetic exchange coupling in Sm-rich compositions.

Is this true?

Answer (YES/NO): NO